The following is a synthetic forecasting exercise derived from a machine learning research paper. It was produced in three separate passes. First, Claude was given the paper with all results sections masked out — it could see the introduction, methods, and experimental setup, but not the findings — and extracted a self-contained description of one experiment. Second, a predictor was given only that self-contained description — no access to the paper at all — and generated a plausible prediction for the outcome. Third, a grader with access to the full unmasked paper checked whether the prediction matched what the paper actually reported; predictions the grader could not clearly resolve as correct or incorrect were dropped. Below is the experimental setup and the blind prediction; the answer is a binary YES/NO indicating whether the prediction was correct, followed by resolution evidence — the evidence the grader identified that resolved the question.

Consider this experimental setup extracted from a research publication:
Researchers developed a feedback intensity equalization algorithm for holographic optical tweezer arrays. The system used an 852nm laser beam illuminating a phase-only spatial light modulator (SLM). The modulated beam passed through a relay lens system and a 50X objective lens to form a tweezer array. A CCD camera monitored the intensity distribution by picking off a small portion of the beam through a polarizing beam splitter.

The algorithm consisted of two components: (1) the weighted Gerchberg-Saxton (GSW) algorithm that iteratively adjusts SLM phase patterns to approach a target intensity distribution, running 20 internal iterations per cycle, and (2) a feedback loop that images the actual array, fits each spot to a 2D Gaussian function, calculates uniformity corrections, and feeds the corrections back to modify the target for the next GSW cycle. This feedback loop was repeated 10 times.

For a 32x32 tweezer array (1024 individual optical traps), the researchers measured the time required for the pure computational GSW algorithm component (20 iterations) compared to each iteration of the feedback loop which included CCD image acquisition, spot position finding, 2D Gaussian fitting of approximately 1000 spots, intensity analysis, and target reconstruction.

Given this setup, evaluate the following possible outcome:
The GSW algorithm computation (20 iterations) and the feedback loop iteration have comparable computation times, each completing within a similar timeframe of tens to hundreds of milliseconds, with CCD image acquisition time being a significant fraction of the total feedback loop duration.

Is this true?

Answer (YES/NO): NO